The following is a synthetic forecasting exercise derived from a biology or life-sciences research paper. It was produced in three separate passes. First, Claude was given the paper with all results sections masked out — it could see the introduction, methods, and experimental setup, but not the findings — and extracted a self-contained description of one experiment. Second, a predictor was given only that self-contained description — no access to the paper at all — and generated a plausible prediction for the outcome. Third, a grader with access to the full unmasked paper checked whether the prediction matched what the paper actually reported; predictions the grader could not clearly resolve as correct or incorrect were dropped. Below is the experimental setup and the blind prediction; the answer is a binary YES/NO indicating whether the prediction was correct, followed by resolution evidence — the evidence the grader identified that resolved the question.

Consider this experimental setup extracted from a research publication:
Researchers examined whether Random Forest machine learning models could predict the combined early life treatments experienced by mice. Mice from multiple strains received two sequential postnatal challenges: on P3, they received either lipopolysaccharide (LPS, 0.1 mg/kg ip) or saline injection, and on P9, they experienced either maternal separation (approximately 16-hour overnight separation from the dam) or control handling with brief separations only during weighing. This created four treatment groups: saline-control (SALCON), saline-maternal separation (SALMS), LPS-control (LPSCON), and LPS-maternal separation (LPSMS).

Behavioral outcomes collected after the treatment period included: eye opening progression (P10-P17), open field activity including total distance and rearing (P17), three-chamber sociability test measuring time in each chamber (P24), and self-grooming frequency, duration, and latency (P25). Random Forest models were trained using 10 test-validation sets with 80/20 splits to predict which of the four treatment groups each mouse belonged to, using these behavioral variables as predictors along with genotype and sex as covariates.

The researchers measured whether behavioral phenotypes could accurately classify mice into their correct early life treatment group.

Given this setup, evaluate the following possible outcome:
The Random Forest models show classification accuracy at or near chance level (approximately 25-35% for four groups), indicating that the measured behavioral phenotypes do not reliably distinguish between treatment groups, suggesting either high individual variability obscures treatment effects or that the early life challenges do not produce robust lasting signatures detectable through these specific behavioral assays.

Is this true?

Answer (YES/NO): YES